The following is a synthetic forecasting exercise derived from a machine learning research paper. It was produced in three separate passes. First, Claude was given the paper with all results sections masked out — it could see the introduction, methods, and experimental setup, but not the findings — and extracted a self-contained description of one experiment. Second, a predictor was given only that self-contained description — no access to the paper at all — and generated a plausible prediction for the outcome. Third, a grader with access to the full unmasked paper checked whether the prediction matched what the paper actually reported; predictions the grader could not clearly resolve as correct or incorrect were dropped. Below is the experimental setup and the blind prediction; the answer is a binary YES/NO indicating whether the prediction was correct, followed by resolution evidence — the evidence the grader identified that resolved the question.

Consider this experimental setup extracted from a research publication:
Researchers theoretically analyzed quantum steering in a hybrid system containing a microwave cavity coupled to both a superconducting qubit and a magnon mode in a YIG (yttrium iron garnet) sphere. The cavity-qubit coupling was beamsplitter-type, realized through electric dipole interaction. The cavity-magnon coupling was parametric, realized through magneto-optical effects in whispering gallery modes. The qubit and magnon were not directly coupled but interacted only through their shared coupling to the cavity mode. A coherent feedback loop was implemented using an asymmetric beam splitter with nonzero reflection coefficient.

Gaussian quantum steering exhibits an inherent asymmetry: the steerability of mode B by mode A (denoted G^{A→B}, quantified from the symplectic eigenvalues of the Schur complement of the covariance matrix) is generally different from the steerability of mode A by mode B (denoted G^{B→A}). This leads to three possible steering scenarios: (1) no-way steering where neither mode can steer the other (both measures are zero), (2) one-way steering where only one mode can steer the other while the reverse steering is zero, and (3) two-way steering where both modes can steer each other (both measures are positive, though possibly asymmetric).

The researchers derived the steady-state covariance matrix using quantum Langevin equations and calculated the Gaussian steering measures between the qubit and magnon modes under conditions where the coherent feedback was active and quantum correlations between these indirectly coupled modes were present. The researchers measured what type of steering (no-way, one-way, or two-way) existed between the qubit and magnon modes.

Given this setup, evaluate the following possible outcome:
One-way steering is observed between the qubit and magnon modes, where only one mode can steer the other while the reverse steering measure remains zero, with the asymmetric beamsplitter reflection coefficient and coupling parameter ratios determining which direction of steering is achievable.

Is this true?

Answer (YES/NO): YES